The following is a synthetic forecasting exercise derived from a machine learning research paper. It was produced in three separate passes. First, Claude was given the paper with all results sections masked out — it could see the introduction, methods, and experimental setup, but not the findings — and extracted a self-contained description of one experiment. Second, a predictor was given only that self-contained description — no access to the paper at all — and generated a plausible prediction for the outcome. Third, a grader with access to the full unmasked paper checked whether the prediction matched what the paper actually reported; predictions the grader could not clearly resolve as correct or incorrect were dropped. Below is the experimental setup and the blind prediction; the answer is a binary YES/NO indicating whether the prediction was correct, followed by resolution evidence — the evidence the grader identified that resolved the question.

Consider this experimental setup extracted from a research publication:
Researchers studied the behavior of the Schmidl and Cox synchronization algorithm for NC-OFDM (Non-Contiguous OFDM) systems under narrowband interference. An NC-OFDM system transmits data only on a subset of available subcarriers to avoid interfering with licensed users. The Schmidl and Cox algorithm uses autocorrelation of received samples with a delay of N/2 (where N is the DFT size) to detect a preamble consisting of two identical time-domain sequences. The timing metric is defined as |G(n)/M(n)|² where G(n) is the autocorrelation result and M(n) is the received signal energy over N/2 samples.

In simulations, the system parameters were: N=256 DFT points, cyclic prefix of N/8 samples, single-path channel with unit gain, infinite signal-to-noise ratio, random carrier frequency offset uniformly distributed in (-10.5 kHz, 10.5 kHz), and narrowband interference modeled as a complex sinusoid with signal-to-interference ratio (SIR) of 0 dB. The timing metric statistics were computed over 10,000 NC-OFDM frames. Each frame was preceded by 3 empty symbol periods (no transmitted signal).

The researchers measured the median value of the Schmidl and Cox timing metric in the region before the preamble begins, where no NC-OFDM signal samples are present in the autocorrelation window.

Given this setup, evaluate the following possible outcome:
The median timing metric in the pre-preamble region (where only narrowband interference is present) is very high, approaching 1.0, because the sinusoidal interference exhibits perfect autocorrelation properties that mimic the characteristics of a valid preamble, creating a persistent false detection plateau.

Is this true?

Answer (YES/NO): YES